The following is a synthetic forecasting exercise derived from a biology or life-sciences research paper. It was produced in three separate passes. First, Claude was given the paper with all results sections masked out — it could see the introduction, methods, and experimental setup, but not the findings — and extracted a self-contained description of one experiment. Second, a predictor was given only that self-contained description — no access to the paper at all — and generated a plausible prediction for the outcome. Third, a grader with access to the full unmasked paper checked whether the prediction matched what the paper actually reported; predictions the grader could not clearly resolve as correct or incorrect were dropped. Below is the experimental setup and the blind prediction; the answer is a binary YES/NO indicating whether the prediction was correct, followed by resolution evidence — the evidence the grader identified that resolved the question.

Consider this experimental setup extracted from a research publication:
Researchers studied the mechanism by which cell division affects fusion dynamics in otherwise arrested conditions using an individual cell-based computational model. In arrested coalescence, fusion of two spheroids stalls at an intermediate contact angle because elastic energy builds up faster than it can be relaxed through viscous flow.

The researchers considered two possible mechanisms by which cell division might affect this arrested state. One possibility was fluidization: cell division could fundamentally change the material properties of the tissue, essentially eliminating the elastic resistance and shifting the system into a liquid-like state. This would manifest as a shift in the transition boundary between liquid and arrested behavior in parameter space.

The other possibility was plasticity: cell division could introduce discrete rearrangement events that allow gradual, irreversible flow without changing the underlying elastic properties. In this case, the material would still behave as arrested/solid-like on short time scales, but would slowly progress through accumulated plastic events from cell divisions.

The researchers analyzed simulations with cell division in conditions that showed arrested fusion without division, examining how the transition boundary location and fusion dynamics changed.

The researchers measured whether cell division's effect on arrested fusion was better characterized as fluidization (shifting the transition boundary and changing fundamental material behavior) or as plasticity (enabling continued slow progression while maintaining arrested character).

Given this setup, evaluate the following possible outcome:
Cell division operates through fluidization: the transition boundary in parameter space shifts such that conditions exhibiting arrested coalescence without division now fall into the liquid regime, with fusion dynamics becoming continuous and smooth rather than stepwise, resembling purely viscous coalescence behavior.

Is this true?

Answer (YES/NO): NO